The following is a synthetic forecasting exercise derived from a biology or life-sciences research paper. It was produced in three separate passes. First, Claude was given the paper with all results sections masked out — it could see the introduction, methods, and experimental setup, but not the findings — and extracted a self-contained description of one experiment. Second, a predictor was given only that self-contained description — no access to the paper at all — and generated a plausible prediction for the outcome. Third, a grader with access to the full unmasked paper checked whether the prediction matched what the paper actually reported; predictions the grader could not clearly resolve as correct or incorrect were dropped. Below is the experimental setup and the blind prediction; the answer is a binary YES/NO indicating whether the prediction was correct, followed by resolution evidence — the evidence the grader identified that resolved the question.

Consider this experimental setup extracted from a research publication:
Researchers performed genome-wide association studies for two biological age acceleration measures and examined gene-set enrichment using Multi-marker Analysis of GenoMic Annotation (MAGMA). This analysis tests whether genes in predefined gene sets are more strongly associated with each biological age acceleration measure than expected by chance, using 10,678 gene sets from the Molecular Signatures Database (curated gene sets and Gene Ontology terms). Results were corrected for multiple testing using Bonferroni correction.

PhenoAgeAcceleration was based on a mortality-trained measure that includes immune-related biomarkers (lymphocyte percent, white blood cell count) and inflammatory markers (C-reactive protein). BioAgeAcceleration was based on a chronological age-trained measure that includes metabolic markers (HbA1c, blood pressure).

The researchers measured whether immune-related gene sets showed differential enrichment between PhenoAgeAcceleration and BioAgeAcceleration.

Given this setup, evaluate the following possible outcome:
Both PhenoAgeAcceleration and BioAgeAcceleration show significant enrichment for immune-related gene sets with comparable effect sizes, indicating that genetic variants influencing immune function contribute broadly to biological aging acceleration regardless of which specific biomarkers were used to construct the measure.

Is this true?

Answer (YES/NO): NO